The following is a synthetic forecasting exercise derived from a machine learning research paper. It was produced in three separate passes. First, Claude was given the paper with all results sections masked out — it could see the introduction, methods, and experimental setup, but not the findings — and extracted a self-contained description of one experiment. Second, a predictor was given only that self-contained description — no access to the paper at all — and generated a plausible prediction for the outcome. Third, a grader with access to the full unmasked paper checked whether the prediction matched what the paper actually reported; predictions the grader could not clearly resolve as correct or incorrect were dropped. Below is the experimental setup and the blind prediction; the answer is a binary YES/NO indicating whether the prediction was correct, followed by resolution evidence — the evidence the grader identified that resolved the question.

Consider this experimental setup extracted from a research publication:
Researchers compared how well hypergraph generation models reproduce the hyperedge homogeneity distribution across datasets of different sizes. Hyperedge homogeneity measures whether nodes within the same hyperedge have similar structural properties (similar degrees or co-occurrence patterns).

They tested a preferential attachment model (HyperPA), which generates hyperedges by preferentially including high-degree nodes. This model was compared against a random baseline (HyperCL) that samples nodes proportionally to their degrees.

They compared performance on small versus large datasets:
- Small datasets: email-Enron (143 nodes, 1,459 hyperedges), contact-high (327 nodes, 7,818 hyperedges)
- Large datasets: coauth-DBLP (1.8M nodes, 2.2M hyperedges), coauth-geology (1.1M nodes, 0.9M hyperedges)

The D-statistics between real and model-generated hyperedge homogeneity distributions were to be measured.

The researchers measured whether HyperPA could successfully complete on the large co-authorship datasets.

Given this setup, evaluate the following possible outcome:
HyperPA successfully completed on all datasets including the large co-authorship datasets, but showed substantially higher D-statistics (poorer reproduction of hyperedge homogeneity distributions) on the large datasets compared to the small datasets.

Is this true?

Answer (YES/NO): NO